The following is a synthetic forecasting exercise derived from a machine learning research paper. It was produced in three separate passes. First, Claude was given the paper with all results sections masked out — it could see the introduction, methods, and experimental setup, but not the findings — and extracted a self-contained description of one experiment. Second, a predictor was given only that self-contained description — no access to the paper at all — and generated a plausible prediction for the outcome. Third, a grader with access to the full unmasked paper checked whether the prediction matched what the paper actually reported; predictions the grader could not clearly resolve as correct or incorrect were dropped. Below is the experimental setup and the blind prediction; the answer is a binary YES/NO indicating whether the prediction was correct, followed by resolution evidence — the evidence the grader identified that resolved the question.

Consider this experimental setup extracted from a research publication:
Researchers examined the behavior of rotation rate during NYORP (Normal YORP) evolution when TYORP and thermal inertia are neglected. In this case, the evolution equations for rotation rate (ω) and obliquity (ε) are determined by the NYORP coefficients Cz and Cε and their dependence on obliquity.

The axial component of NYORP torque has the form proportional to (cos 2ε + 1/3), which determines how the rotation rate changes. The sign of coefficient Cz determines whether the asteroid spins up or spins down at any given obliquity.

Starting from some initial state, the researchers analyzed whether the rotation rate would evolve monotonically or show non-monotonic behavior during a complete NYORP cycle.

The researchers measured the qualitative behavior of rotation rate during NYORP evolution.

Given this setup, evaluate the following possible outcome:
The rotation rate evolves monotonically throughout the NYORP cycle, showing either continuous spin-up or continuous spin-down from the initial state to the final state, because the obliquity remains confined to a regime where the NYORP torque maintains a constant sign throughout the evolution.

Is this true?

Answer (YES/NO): NO